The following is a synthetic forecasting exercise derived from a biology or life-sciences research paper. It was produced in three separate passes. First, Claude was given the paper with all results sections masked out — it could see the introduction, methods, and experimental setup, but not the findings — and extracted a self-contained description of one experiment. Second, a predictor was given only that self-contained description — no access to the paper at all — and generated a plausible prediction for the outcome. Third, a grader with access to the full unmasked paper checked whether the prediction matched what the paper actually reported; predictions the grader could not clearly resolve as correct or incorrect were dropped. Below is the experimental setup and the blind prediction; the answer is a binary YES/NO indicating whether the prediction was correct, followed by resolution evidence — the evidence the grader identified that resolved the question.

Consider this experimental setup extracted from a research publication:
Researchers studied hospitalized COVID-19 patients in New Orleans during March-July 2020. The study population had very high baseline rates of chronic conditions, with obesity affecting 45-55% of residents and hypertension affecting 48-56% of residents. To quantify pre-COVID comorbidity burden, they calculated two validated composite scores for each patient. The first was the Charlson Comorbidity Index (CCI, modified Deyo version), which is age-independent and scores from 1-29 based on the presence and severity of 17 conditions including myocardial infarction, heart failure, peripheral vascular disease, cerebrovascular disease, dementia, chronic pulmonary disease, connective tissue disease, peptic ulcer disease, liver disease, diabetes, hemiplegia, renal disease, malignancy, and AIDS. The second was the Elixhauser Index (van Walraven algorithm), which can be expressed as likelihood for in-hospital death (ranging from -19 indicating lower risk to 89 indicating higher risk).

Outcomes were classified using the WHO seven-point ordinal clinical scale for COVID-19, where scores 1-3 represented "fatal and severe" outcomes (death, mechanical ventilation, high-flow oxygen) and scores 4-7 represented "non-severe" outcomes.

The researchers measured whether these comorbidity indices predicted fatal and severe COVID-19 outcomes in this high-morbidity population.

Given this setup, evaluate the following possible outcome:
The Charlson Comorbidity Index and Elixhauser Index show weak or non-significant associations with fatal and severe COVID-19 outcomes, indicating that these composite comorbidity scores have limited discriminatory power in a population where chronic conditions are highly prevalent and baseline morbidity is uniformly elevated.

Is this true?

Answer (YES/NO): YES